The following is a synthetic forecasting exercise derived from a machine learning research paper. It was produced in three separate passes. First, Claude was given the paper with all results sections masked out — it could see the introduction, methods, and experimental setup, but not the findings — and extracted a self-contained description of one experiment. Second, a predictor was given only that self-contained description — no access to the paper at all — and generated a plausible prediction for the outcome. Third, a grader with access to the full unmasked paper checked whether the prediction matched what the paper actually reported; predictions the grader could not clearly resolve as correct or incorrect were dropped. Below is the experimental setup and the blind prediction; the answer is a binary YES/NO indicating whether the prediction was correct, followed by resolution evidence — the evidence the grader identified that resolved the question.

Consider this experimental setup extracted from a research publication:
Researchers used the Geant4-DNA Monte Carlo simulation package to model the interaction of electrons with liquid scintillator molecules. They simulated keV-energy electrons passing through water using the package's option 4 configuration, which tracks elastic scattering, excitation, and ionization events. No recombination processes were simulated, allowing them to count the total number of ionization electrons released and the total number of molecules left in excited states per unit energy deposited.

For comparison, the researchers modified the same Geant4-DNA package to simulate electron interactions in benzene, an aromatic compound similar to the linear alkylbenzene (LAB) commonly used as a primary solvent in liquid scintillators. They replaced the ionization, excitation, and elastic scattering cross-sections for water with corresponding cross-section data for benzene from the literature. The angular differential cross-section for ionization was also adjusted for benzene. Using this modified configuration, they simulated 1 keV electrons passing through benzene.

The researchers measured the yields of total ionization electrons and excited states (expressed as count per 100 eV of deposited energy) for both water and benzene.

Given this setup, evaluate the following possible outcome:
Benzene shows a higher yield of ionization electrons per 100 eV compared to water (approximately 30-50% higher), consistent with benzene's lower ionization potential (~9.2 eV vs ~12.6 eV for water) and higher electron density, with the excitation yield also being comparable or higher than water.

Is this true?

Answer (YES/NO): NO